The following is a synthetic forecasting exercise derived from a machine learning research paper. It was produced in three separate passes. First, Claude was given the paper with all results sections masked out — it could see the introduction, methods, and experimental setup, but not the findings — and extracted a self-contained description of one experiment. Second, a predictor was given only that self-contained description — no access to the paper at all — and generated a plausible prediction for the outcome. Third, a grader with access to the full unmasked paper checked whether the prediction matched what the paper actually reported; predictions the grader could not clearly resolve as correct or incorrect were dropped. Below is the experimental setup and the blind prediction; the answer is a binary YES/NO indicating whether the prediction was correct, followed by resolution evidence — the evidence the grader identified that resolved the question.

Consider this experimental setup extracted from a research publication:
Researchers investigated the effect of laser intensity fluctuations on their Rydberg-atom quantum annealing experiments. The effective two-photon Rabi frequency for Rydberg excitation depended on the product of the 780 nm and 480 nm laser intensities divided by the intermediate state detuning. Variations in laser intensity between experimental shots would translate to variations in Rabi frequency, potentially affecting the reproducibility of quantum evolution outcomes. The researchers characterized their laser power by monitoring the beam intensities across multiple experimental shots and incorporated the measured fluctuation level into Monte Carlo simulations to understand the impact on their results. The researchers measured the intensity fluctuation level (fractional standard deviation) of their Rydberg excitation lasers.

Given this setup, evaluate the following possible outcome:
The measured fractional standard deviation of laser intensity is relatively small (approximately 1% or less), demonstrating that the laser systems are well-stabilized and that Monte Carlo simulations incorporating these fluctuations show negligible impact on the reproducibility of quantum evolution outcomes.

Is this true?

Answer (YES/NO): NO